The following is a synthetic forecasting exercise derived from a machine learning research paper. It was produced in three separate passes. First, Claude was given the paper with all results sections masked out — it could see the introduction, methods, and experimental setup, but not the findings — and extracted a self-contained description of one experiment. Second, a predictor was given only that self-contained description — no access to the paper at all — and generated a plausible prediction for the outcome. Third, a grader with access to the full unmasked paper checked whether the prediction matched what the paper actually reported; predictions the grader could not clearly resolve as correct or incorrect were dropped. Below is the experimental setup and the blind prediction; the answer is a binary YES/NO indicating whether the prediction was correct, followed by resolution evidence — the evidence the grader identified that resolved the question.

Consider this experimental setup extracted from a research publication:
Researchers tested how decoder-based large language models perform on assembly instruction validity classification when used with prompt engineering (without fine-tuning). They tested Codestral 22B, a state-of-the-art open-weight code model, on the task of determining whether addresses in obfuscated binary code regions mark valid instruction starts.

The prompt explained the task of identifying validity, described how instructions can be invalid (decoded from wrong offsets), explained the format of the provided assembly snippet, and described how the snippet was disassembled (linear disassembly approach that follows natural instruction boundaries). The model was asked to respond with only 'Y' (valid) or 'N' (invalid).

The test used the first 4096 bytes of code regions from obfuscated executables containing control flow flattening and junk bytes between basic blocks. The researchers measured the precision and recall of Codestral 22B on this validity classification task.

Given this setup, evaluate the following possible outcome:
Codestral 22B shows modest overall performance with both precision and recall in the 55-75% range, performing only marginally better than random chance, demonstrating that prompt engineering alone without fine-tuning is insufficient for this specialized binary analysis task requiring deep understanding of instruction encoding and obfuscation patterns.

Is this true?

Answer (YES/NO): NO